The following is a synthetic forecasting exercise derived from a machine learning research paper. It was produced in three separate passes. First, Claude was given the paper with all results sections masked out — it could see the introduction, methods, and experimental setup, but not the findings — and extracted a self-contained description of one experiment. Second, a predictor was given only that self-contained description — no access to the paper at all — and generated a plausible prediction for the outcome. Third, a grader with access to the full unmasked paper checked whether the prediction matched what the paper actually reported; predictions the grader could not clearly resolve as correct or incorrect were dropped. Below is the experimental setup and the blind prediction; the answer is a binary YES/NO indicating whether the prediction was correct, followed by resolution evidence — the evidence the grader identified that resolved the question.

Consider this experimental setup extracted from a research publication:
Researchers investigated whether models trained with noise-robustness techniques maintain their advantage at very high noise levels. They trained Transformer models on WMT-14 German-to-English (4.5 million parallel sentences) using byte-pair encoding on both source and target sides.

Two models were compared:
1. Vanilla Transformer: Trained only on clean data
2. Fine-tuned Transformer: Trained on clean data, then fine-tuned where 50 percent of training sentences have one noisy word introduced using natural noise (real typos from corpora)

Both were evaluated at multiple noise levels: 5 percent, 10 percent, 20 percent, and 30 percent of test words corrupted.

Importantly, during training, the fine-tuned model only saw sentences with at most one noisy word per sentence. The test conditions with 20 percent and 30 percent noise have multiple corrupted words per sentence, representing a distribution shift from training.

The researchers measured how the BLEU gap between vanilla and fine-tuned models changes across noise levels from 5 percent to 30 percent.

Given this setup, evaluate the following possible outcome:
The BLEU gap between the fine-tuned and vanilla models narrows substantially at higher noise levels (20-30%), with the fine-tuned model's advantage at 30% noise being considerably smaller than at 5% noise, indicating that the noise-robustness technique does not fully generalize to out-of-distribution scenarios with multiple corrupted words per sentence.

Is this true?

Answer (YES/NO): NO